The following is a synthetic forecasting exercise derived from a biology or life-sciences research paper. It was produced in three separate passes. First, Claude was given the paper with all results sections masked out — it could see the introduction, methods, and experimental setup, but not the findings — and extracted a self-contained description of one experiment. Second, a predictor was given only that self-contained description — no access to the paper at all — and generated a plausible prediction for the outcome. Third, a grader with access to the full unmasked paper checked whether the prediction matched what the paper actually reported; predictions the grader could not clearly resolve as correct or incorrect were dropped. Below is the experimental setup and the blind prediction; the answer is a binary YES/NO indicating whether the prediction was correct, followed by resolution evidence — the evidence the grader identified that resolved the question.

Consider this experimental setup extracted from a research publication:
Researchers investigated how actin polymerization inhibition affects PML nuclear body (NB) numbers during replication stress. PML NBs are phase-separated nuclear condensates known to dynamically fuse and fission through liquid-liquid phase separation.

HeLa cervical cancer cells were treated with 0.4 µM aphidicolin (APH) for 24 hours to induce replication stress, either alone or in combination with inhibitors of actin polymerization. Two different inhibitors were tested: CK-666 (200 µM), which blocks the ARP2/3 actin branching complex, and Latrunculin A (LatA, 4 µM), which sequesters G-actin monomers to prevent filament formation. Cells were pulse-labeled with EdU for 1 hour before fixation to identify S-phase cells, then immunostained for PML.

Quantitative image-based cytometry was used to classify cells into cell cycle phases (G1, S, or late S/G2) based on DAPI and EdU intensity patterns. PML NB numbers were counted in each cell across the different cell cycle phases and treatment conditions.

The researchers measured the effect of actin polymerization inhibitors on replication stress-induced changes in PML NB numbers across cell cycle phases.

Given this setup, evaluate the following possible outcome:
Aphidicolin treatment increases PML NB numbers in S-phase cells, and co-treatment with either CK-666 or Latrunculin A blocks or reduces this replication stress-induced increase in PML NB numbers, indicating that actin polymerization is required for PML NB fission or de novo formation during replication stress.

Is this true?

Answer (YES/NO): NO